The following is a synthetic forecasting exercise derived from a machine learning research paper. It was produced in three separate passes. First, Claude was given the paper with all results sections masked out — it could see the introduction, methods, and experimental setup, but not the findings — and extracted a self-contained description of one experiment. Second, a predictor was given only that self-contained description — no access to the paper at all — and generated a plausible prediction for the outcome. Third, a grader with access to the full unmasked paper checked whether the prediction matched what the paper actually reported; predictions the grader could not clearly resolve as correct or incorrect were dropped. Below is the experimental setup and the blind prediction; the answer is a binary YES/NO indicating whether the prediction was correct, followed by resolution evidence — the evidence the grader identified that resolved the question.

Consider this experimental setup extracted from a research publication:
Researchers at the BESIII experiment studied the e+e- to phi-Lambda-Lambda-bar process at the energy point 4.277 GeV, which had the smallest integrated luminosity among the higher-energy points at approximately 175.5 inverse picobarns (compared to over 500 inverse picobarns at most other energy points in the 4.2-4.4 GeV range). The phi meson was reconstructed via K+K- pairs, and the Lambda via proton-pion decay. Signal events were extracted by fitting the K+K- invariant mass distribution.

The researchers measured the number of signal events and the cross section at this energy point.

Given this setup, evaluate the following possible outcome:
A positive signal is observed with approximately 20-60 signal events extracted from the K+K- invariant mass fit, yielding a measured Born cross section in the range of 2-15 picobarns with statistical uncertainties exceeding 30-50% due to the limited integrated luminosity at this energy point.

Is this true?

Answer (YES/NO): NO